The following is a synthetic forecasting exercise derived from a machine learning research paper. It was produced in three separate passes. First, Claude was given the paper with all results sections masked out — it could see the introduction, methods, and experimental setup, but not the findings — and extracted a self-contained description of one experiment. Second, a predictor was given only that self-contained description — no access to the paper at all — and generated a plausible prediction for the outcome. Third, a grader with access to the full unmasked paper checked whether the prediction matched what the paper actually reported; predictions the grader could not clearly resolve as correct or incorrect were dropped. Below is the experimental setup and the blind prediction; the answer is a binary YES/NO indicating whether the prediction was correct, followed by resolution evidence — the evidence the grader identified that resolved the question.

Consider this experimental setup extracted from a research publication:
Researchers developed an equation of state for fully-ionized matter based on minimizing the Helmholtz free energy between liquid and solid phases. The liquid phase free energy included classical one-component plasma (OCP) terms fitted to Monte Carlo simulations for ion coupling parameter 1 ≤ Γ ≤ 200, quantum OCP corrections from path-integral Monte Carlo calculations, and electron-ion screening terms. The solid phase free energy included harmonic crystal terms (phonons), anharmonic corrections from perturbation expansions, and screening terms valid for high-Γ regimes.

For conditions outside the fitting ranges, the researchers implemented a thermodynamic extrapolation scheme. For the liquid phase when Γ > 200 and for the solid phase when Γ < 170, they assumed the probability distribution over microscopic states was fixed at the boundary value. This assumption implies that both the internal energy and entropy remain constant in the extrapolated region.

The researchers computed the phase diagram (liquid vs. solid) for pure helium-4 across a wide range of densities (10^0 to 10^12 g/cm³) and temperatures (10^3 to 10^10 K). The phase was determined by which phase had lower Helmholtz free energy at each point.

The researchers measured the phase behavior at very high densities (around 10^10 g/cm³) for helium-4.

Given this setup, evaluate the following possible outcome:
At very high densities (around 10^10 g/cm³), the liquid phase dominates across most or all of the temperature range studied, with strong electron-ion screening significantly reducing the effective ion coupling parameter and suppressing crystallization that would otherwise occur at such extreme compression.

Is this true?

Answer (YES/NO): NO